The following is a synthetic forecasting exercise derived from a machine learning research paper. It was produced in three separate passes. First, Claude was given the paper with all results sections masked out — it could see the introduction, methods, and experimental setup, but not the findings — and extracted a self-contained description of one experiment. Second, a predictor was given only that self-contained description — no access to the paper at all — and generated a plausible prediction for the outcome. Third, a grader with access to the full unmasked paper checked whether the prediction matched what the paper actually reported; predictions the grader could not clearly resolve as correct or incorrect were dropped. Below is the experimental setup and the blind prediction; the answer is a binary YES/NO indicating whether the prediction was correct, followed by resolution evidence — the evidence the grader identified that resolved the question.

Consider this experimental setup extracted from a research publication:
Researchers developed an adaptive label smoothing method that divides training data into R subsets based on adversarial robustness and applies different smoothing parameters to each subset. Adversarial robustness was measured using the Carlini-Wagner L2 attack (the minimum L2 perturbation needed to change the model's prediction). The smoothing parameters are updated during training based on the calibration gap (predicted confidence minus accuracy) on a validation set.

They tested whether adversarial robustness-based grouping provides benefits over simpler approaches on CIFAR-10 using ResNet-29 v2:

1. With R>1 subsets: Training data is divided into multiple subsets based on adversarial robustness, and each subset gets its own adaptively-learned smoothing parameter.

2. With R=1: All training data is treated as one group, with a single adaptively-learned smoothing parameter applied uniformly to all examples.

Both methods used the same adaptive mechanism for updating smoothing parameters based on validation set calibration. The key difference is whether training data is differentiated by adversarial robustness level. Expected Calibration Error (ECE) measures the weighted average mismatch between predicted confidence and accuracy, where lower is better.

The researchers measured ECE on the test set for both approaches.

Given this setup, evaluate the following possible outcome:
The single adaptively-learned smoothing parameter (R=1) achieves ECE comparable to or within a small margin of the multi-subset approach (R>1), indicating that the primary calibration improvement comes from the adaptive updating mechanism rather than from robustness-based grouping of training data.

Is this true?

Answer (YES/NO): NO